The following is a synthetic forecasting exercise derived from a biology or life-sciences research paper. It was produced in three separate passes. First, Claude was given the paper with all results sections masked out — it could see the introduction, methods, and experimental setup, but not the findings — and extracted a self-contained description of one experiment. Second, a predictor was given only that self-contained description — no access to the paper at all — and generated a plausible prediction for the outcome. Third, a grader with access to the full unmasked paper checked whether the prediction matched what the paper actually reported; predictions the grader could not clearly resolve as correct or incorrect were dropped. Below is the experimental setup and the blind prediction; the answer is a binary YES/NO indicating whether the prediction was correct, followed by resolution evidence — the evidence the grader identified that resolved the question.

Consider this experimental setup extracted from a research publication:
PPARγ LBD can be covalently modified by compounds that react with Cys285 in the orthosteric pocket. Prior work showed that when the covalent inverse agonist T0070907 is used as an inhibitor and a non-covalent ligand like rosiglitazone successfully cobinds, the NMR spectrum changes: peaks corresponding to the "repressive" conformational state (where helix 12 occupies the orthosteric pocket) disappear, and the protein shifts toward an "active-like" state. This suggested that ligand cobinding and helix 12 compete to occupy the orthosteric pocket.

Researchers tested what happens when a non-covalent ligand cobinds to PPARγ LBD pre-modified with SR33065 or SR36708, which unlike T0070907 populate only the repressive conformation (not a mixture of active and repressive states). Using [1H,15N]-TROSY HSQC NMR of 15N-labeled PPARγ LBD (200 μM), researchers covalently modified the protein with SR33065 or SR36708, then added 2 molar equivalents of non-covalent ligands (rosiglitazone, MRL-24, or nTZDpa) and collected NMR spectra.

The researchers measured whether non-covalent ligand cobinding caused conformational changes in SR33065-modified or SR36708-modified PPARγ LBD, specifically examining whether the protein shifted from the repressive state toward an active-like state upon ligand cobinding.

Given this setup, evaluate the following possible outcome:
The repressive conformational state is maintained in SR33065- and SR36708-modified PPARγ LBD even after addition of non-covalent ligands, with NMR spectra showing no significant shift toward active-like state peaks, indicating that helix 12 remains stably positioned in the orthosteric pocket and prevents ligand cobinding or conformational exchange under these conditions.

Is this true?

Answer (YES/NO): NO